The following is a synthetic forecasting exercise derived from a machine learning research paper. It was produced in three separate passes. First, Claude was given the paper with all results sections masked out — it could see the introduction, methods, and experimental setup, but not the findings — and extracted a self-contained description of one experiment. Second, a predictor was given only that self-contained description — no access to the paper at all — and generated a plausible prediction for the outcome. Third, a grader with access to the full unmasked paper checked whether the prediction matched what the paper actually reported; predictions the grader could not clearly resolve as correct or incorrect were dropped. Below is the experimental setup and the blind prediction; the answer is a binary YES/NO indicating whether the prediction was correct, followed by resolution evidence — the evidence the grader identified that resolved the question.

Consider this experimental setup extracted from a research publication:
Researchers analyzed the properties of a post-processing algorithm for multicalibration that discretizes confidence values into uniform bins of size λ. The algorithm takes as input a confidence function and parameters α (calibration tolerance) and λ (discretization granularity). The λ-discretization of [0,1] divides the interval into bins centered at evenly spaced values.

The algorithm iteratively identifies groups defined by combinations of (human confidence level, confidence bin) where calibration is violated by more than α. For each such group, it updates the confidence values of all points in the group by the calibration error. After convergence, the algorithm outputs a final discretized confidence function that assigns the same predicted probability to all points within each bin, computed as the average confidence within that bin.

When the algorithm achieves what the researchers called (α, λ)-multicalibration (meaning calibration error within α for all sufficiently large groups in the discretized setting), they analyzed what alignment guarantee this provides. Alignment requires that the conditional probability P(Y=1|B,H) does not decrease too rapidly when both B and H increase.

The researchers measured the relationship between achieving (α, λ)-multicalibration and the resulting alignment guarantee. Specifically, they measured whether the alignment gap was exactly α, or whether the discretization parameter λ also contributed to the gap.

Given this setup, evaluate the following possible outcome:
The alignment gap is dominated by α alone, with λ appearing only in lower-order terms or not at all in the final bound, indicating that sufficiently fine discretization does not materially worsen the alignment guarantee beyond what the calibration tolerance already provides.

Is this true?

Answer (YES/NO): NO